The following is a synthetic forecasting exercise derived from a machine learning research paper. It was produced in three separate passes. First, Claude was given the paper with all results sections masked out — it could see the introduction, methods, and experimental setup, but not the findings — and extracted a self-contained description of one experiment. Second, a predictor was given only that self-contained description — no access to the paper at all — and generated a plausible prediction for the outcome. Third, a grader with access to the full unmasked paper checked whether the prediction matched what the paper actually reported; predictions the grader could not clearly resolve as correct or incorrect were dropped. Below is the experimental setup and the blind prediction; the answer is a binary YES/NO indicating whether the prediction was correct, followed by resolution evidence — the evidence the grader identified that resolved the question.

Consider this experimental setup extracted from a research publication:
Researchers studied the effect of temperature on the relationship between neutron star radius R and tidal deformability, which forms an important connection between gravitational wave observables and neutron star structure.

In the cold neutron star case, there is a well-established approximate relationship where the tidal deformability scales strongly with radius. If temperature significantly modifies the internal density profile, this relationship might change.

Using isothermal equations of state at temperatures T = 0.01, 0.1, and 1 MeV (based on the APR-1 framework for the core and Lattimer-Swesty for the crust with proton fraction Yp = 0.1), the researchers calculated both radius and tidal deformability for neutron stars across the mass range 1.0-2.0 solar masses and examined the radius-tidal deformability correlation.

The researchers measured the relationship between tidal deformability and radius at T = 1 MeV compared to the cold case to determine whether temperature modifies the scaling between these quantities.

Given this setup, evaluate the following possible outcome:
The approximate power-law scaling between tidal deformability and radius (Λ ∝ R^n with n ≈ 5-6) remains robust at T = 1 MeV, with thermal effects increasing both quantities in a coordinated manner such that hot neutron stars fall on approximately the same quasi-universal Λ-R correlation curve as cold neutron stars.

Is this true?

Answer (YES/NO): NO